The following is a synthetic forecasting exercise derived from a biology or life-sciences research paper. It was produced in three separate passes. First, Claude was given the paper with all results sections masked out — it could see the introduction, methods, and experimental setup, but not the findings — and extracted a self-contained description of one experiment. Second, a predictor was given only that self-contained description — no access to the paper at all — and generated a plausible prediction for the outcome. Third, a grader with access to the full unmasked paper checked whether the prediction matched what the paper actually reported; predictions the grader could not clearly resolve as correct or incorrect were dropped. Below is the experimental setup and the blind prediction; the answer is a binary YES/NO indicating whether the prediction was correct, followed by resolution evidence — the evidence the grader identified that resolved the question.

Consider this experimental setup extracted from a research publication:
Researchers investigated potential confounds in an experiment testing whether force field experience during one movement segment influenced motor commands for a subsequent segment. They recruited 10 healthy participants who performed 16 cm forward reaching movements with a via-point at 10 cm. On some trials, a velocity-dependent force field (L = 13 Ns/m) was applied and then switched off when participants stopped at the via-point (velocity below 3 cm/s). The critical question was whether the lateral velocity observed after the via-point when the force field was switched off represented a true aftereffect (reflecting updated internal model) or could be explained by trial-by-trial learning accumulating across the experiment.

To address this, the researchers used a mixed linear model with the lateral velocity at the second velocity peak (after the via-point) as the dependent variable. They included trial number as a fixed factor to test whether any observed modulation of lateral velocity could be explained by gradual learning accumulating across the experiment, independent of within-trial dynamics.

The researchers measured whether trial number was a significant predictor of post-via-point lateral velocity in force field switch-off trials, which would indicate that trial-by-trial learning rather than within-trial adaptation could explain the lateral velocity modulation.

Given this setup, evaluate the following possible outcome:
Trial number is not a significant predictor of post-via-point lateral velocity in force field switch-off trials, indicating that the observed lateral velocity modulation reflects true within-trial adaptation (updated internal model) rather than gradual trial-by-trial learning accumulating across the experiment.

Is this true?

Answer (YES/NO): NO